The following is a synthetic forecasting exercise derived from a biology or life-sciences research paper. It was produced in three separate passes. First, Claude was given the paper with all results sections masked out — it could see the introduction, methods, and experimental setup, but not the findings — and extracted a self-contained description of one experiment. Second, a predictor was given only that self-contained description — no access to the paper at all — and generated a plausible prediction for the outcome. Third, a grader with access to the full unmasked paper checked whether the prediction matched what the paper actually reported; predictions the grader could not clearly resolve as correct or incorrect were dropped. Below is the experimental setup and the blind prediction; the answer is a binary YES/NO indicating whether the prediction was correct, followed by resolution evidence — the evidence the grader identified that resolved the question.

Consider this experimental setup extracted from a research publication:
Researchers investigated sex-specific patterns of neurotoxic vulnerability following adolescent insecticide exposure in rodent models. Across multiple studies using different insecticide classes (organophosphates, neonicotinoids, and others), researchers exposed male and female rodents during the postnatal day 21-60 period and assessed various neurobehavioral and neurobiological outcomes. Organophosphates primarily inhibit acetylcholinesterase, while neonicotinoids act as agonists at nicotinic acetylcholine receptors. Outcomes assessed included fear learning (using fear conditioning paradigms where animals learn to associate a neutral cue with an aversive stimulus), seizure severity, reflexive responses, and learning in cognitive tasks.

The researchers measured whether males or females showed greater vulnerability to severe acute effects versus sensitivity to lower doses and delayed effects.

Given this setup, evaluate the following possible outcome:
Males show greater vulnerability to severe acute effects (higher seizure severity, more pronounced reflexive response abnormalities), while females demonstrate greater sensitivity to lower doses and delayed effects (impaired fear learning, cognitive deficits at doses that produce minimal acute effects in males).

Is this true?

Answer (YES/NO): NO